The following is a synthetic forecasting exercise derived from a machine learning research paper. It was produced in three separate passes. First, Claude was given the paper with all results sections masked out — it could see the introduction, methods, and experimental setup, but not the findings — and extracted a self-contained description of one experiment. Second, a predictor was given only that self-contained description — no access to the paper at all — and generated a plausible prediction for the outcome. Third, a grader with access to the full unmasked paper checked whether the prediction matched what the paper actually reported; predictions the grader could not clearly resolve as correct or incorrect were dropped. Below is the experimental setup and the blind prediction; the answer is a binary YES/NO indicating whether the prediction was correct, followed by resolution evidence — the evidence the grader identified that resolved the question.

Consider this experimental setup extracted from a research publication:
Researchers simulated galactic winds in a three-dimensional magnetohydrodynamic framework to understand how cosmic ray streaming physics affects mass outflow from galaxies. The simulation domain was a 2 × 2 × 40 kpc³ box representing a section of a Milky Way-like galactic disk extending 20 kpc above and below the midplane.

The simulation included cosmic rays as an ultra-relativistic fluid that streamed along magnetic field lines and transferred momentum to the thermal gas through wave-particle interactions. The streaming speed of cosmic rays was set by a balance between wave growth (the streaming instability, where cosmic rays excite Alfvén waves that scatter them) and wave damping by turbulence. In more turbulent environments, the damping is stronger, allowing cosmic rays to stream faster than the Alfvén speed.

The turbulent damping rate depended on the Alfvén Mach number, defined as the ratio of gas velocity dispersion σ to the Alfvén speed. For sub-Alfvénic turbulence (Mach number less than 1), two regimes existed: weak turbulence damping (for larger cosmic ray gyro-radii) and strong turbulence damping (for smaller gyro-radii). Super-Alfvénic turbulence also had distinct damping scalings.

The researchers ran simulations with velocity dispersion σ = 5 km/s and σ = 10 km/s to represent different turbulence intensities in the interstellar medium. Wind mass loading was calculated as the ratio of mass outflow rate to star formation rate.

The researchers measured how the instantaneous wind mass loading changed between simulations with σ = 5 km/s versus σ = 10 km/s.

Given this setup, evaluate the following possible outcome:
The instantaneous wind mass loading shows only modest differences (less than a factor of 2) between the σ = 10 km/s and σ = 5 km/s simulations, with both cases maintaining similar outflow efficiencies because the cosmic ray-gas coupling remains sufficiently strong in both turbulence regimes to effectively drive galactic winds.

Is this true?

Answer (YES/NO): NO